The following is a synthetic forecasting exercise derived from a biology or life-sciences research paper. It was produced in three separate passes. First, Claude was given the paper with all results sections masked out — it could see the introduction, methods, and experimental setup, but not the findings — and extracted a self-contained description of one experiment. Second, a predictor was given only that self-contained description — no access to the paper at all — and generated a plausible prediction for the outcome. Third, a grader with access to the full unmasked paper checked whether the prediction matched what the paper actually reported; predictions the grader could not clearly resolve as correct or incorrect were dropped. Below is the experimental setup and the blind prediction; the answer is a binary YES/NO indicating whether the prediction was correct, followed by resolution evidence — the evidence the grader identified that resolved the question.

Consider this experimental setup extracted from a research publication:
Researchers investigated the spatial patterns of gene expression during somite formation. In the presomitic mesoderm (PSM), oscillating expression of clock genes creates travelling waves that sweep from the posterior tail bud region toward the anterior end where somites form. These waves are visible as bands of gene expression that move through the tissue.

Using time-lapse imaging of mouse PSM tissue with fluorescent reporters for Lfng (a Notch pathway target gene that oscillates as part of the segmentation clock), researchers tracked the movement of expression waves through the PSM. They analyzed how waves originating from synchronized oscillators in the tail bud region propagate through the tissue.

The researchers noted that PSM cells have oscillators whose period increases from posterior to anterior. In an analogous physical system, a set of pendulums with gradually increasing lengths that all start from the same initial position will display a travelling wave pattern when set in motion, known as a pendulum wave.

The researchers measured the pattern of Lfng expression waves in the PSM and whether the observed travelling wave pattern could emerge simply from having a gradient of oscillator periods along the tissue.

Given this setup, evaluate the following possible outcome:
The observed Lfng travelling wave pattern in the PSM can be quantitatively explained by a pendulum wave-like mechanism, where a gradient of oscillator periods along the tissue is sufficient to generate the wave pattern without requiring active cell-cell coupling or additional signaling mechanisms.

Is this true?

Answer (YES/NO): NO